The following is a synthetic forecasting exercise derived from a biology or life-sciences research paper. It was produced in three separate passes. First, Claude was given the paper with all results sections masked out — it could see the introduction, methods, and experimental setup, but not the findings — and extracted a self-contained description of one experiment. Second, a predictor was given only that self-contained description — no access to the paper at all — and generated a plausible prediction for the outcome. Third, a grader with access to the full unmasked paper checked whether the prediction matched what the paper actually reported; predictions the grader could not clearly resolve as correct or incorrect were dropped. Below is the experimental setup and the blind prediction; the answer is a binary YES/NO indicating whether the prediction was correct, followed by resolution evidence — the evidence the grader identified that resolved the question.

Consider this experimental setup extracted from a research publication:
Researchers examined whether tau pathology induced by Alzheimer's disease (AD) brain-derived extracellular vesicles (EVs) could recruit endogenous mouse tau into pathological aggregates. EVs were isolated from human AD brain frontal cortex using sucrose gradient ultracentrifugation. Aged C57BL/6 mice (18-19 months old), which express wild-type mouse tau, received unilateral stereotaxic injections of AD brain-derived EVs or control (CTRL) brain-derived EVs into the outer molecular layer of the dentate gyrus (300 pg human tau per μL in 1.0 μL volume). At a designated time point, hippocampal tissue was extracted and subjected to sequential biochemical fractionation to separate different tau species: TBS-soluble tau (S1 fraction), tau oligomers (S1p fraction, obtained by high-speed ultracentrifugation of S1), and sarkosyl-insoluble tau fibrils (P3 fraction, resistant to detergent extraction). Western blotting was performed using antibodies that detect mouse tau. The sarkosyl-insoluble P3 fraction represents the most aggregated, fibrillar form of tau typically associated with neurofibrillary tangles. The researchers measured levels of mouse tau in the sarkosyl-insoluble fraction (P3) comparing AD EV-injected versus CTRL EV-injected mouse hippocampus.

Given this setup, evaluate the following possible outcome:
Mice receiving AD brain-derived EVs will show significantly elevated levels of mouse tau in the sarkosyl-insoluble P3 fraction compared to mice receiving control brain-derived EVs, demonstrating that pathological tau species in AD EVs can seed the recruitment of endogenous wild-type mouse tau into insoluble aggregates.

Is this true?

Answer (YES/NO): YES